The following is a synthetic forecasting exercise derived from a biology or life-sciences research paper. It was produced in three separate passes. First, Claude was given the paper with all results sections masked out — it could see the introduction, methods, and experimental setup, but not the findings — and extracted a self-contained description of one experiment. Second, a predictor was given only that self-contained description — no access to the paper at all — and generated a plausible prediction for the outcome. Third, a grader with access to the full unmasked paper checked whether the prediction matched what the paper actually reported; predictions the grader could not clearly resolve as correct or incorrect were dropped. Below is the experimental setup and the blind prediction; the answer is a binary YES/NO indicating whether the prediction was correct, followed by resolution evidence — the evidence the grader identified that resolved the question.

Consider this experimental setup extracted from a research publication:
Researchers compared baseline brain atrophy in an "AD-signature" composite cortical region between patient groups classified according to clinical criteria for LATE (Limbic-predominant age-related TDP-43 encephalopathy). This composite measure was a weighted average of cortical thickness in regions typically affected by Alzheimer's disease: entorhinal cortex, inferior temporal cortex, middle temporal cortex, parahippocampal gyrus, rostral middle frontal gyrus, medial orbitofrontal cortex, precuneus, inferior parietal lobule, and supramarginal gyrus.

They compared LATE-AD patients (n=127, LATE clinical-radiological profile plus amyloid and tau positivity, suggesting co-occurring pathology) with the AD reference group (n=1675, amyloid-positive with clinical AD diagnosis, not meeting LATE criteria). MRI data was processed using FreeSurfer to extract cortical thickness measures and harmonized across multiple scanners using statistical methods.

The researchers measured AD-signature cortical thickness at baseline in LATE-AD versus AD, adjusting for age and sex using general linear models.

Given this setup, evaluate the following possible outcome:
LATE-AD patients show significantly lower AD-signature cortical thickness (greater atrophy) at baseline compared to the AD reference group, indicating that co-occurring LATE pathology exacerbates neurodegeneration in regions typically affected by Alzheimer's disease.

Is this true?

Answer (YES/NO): YES